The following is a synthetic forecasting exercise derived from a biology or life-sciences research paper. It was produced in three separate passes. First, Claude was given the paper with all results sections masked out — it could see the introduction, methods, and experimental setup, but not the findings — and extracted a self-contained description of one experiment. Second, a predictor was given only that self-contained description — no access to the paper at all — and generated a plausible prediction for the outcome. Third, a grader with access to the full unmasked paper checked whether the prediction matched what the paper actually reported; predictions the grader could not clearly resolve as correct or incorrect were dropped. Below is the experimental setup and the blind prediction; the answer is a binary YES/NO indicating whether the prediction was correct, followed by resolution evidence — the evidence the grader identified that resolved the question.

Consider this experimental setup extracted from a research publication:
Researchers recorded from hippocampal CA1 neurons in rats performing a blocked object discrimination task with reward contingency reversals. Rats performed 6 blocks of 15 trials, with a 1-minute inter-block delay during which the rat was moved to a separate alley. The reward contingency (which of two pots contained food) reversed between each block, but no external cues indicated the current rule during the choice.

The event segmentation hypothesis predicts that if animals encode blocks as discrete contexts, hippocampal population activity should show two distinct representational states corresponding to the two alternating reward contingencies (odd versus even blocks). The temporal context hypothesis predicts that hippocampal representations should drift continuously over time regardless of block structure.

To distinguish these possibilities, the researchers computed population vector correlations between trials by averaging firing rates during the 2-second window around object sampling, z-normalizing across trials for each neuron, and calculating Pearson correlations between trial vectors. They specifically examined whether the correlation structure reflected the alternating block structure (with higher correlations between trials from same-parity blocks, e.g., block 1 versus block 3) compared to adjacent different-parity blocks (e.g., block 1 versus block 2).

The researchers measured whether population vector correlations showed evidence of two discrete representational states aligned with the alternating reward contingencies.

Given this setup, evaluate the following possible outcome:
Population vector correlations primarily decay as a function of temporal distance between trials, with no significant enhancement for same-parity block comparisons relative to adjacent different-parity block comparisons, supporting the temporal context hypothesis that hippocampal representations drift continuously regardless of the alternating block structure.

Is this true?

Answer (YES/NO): YES